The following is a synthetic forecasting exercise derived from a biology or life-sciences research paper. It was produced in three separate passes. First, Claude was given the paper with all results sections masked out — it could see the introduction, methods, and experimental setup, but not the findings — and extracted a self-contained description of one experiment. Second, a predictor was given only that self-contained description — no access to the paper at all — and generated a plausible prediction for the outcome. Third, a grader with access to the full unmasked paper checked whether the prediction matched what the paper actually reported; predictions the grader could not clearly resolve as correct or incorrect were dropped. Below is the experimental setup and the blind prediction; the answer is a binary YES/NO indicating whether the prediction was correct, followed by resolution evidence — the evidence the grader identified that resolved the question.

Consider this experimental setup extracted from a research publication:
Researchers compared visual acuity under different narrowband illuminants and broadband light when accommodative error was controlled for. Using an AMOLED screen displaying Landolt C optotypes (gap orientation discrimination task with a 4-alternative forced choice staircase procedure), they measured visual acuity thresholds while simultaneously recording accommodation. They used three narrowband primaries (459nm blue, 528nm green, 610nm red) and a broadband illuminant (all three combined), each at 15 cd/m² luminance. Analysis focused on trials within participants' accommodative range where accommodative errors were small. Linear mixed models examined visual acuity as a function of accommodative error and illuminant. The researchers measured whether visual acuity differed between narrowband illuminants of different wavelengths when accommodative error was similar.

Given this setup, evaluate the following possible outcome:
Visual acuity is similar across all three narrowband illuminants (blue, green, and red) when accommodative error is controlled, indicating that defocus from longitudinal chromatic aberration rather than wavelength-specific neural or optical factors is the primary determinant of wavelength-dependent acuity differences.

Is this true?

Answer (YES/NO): NO